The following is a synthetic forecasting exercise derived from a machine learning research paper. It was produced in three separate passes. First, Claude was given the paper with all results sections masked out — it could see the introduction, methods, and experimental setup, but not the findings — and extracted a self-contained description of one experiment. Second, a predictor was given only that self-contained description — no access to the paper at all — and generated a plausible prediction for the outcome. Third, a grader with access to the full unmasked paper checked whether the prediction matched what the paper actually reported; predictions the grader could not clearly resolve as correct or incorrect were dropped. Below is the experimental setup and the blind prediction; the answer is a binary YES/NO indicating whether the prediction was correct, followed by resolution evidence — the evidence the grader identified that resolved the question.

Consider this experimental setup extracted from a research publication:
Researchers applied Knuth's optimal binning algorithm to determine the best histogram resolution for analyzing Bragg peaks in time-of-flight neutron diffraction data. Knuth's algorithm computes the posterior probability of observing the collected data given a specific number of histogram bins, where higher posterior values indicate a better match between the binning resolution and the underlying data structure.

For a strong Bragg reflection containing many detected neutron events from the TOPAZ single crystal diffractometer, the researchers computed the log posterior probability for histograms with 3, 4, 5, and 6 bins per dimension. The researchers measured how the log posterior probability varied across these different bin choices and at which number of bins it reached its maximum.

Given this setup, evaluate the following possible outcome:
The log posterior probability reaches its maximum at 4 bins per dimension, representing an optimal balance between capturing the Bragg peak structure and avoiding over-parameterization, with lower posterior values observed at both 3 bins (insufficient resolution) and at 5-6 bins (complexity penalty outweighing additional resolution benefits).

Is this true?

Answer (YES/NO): NO